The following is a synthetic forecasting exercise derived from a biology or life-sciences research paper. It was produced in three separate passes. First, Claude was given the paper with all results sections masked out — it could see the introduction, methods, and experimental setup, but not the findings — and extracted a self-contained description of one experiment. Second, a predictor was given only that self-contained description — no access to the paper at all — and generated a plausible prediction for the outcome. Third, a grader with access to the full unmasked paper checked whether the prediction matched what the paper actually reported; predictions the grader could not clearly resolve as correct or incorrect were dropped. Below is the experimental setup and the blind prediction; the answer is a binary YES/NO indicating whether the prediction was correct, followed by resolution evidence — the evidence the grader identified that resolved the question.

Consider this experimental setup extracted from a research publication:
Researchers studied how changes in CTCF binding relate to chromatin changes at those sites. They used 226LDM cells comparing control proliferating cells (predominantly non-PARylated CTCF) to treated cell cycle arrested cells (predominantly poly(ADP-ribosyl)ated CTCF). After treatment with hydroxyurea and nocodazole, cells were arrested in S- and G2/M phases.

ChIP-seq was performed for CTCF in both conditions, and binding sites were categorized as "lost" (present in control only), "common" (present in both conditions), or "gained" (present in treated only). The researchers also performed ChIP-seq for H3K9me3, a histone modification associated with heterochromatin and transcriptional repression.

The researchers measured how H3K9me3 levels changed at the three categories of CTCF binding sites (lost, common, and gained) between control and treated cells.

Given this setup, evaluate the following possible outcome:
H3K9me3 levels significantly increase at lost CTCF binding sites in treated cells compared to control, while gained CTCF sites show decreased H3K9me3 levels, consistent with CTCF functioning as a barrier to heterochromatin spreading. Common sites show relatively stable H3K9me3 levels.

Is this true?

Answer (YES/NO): NO